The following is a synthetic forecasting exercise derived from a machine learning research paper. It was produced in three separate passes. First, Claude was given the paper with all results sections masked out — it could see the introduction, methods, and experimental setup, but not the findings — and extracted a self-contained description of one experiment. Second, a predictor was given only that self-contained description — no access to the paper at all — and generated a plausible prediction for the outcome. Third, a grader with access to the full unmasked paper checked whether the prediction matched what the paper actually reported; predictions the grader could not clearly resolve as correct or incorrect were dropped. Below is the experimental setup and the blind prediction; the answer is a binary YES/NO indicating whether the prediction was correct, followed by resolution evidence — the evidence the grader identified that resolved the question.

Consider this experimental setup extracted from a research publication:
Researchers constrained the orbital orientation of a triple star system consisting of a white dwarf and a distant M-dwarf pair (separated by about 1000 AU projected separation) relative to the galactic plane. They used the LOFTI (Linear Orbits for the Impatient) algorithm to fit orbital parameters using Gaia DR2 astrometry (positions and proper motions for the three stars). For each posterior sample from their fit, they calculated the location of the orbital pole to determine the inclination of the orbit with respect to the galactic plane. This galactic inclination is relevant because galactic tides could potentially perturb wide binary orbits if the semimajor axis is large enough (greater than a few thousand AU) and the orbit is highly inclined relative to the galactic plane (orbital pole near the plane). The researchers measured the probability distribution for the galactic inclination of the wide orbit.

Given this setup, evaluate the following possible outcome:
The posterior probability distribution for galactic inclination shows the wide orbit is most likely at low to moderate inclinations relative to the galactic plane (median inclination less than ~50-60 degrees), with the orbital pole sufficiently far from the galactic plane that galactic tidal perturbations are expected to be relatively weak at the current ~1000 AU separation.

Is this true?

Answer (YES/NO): NO